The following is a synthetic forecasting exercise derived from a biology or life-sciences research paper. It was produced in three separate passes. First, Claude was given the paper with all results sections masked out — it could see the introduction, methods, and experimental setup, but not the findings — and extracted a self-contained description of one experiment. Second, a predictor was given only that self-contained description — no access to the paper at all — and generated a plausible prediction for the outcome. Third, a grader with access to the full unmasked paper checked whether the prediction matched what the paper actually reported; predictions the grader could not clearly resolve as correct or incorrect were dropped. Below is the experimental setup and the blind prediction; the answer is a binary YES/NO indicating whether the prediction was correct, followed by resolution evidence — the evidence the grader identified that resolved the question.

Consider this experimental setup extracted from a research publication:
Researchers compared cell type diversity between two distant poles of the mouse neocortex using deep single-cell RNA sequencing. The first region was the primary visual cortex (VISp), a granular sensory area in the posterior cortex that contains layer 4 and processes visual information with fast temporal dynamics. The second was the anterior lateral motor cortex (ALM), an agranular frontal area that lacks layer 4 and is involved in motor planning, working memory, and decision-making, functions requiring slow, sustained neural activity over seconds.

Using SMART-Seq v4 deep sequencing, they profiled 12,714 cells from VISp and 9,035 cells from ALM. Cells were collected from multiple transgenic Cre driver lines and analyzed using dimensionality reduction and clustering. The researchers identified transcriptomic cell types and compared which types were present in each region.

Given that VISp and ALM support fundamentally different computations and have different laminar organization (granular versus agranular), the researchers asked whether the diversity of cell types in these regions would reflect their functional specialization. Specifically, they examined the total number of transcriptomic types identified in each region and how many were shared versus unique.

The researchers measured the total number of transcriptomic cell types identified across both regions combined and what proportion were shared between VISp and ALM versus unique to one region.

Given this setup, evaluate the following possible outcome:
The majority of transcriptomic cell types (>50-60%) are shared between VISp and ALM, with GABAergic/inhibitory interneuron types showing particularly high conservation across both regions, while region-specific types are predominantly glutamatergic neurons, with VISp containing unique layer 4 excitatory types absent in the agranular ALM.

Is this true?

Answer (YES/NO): YES